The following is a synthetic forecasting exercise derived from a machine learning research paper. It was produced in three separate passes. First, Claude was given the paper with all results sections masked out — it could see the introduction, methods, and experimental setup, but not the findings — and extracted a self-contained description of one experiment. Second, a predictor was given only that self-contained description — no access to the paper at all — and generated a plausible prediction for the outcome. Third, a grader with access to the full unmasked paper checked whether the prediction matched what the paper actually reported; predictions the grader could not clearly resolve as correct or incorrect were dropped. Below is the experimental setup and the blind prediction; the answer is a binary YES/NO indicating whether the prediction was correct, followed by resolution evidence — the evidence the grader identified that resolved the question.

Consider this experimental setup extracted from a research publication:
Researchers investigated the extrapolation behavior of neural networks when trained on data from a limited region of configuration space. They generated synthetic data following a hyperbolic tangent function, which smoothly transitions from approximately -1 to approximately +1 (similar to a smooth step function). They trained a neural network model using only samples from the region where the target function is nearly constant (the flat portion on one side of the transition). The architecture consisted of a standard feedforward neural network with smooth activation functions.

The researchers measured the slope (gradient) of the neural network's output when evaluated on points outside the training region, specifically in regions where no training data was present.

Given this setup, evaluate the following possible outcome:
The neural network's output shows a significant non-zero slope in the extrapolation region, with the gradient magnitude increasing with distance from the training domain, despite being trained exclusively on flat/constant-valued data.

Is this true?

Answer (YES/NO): NO